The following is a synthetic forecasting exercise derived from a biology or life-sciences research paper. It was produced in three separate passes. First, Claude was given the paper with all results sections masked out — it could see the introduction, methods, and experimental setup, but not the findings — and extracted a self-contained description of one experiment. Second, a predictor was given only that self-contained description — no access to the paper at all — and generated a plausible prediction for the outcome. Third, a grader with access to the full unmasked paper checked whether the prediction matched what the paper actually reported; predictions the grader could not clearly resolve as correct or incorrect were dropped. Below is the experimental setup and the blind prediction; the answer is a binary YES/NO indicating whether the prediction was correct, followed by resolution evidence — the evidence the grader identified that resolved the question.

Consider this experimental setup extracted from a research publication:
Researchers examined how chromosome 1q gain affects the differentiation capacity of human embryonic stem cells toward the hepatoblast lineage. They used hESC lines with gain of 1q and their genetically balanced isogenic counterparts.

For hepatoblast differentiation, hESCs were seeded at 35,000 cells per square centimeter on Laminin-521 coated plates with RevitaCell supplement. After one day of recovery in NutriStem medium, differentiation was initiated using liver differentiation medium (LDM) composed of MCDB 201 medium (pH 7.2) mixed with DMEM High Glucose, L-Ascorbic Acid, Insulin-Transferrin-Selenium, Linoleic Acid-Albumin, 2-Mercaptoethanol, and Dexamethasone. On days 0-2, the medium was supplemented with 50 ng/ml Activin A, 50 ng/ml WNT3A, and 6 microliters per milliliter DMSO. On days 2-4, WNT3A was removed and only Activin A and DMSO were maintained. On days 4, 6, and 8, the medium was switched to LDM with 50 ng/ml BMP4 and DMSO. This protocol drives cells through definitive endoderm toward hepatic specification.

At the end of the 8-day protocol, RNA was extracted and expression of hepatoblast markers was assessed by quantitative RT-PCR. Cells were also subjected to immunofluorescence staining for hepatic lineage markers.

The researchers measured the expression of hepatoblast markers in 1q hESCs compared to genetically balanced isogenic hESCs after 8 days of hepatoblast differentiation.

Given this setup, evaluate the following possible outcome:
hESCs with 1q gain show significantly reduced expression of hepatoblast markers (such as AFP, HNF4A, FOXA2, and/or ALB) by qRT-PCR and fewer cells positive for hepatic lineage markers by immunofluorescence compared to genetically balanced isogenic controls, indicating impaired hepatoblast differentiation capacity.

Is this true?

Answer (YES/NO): NO